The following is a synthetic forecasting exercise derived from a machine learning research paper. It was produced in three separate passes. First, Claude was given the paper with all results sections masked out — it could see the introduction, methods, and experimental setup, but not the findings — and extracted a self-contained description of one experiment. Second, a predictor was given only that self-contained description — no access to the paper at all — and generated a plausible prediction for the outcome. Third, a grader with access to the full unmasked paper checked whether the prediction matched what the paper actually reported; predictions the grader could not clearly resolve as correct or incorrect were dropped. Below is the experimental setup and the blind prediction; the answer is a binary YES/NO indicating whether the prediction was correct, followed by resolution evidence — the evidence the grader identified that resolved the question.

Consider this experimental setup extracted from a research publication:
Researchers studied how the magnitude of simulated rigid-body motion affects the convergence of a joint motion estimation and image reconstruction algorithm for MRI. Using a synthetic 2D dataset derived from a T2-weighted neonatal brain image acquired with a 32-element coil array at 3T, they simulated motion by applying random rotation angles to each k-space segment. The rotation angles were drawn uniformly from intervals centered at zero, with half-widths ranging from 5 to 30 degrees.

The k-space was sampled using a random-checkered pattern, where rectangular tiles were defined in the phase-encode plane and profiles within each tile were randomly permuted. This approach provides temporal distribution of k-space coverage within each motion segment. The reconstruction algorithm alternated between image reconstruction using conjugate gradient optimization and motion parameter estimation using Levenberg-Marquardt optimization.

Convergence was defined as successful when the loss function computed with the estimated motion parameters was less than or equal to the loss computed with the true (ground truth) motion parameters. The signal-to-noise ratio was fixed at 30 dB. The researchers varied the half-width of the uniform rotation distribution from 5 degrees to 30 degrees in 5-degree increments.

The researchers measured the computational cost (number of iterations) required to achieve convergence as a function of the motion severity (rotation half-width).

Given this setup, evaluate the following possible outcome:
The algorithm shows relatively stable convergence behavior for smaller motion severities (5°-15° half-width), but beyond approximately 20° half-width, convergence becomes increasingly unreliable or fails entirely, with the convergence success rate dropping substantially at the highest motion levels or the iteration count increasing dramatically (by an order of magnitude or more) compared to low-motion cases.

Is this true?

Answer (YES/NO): NO